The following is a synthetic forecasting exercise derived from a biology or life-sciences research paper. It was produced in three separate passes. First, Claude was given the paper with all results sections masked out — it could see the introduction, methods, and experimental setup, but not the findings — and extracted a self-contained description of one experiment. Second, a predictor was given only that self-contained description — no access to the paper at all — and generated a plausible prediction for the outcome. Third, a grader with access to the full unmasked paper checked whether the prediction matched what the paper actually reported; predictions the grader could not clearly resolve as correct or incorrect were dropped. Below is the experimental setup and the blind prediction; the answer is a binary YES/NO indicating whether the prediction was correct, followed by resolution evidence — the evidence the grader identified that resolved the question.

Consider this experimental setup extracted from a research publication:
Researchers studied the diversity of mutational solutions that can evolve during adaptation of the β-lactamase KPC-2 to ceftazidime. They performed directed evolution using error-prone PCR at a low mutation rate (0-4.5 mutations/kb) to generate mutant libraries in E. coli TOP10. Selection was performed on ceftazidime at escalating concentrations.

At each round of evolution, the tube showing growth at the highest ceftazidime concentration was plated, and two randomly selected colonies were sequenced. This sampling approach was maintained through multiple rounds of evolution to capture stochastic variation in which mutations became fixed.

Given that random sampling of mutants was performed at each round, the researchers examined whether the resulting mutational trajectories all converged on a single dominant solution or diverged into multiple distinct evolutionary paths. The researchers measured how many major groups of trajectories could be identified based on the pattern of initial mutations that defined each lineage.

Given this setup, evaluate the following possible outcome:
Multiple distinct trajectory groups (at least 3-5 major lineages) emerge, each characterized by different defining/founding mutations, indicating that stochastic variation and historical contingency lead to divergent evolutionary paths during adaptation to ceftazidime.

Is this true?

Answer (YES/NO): YES